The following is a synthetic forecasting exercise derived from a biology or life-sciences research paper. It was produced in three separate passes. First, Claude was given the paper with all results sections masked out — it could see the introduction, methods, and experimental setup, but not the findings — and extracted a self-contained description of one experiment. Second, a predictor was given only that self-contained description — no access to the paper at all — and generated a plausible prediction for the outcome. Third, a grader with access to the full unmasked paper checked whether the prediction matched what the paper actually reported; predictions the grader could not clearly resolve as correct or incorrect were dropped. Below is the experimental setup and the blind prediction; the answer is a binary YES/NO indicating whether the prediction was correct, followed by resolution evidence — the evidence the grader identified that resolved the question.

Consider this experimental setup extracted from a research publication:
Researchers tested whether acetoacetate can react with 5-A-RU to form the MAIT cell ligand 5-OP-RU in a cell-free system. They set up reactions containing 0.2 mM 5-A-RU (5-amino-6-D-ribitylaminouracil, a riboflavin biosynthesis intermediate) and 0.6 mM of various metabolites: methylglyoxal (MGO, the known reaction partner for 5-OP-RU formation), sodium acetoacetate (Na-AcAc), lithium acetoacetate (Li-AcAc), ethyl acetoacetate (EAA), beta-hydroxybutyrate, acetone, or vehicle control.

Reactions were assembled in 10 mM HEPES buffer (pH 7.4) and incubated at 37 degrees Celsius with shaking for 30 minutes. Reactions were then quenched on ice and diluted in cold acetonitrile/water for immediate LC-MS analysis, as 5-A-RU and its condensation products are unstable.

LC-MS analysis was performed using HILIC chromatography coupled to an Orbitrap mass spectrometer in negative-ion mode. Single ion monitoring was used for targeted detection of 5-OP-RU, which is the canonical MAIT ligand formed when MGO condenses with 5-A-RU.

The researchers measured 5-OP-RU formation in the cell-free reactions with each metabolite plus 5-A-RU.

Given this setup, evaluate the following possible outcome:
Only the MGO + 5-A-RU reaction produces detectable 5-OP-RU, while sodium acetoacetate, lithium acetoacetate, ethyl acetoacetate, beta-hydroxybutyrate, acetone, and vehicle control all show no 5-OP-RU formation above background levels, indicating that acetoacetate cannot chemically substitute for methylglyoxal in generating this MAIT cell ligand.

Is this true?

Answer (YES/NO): NO